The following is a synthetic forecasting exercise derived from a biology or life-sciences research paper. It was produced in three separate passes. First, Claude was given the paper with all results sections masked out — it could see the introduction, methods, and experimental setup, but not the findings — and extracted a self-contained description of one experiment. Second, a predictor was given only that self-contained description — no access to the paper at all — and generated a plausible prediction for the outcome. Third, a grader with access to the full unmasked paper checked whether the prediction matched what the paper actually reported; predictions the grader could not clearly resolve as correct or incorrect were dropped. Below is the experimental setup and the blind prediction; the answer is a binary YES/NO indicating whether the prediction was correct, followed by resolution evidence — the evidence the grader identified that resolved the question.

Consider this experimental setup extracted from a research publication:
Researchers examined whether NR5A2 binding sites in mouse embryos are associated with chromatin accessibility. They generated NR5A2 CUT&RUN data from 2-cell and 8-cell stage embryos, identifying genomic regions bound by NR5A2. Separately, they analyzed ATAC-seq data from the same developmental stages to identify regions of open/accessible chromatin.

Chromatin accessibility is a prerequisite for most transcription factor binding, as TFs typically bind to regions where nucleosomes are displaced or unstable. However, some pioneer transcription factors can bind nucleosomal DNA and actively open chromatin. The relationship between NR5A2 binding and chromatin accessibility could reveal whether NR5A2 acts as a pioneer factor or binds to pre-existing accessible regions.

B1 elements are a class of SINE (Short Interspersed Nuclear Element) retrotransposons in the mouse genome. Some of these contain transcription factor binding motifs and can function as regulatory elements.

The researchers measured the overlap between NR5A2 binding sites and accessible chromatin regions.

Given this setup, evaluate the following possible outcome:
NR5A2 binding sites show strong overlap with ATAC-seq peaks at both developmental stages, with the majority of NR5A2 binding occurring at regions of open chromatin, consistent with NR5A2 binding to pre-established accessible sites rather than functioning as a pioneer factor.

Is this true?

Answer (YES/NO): YES